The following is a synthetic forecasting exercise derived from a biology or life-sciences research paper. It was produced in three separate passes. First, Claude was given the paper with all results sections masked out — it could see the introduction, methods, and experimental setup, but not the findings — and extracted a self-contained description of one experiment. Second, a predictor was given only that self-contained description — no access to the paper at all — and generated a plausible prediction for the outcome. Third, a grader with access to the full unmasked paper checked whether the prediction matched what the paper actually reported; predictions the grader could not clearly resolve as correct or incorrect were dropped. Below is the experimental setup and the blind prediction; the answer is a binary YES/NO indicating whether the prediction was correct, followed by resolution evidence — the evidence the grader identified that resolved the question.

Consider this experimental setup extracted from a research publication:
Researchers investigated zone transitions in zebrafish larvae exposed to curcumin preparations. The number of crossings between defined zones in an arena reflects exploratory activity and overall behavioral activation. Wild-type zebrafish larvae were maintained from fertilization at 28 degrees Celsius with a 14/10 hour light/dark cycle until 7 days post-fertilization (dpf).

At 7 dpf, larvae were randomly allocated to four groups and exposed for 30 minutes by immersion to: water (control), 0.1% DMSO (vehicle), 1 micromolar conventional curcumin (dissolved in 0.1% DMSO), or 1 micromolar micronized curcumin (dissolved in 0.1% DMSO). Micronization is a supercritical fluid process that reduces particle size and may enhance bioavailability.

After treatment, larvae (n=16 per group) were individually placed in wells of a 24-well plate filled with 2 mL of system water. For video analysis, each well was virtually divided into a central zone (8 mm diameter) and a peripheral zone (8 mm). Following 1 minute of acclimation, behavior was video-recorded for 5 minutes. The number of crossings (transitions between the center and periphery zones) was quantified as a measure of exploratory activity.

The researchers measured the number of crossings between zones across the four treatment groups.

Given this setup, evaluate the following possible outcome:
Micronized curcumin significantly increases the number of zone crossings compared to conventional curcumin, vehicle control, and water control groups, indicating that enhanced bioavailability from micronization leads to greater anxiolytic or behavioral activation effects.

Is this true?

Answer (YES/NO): NO